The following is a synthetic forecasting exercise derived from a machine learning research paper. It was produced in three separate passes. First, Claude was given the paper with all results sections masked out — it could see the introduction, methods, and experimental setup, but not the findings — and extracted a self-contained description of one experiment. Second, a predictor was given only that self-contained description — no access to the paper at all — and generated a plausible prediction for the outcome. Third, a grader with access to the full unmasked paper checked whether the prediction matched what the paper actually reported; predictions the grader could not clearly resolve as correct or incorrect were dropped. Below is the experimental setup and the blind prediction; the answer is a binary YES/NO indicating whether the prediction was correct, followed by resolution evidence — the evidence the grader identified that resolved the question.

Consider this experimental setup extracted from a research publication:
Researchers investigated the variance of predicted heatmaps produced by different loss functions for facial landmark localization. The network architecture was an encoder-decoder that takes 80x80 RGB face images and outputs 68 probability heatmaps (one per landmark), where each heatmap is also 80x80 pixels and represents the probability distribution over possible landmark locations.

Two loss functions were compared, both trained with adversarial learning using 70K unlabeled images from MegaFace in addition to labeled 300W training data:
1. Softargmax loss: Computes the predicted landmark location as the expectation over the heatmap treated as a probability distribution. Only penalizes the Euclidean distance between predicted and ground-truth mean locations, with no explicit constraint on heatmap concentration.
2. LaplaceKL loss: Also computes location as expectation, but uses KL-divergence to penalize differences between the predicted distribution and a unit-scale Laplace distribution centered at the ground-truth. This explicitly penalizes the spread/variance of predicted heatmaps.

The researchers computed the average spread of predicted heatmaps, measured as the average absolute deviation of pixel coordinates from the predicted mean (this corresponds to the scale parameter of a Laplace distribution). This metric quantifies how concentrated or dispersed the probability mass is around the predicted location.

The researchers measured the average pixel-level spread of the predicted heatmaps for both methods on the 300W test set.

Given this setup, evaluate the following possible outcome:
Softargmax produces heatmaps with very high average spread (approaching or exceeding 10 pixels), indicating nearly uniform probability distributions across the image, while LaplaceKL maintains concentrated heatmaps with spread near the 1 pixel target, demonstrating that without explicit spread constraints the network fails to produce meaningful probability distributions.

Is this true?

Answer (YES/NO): NO